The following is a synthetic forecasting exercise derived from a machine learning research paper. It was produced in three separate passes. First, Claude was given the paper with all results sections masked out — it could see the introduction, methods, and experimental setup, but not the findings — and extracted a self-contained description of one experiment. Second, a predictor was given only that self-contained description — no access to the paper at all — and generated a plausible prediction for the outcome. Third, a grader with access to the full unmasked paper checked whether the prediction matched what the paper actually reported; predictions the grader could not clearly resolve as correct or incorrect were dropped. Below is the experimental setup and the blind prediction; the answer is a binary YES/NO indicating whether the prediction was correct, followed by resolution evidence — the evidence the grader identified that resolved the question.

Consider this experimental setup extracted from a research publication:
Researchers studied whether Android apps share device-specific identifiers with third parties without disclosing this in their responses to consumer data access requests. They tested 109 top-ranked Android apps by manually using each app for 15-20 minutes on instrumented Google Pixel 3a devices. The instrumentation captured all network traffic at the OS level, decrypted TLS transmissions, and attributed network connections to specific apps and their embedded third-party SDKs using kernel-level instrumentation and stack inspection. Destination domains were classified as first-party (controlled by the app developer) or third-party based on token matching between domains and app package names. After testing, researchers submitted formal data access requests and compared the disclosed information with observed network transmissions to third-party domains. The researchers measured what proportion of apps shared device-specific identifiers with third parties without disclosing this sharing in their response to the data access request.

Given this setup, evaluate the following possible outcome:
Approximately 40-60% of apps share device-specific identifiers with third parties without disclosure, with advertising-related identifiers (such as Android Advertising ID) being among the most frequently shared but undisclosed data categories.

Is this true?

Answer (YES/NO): NO